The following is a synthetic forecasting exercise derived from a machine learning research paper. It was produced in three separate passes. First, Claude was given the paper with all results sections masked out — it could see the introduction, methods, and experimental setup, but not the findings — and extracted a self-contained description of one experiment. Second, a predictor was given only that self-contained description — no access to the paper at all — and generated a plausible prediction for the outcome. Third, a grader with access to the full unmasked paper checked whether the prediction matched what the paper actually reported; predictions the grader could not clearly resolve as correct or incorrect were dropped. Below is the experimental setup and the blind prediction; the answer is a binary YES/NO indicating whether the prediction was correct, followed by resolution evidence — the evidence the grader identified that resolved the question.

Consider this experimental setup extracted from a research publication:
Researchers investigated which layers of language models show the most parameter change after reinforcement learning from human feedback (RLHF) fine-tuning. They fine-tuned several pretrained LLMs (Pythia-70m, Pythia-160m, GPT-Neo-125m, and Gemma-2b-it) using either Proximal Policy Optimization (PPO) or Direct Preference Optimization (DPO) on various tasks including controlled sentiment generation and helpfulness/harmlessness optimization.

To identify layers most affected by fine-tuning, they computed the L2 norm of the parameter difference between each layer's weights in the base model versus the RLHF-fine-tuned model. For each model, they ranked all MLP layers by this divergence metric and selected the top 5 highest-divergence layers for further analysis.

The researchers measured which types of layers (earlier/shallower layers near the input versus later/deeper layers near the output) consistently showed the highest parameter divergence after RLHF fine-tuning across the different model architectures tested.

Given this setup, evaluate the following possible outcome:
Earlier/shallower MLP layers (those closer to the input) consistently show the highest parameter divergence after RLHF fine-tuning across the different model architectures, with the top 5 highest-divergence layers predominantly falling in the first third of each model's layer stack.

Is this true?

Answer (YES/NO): NO